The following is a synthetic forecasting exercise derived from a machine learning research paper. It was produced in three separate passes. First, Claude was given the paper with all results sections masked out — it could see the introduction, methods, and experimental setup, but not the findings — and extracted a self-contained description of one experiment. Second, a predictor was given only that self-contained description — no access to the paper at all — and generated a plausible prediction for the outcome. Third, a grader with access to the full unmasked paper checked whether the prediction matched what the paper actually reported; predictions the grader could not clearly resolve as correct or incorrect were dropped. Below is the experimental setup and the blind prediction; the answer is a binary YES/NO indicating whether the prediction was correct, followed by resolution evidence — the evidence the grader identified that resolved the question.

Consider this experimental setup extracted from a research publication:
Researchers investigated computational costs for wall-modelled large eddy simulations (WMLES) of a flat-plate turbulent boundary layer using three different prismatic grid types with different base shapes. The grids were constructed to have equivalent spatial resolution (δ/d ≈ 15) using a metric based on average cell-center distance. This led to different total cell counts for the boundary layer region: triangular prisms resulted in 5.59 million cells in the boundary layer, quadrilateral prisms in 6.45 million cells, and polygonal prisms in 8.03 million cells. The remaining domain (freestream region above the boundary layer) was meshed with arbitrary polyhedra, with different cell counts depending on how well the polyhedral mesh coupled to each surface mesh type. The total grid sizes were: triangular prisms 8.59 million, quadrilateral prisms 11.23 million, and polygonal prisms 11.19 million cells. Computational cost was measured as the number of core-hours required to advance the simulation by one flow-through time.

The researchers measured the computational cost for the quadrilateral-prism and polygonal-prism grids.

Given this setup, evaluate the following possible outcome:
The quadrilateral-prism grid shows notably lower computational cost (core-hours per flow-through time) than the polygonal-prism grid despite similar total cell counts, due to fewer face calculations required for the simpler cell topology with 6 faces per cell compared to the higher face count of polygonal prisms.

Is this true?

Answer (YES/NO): NO